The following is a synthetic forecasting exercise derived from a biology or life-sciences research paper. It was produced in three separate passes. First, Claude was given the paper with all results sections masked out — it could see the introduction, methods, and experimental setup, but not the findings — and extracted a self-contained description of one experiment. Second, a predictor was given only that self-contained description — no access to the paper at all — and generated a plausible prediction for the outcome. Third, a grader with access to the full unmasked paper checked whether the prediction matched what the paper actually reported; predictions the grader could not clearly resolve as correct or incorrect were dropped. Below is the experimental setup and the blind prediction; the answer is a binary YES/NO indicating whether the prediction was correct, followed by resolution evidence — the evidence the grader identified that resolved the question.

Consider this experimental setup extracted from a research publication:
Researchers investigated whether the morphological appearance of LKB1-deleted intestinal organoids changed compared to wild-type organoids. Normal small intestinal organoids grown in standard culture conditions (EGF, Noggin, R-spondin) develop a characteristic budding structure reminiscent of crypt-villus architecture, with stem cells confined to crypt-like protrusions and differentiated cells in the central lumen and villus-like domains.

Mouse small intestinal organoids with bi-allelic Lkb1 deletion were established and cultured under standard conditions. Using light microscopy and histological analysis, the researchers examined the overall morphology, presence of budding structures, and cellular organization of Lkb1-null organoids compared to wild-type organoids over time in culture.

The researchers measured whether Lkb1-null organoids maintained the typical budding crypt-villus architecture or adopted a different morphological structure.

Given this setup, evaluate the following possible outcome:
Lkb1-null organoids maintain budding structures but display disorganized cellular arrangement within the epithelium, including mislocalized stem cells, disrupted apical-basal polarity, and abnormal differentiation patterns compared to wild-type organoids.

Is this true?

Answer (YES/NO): NO